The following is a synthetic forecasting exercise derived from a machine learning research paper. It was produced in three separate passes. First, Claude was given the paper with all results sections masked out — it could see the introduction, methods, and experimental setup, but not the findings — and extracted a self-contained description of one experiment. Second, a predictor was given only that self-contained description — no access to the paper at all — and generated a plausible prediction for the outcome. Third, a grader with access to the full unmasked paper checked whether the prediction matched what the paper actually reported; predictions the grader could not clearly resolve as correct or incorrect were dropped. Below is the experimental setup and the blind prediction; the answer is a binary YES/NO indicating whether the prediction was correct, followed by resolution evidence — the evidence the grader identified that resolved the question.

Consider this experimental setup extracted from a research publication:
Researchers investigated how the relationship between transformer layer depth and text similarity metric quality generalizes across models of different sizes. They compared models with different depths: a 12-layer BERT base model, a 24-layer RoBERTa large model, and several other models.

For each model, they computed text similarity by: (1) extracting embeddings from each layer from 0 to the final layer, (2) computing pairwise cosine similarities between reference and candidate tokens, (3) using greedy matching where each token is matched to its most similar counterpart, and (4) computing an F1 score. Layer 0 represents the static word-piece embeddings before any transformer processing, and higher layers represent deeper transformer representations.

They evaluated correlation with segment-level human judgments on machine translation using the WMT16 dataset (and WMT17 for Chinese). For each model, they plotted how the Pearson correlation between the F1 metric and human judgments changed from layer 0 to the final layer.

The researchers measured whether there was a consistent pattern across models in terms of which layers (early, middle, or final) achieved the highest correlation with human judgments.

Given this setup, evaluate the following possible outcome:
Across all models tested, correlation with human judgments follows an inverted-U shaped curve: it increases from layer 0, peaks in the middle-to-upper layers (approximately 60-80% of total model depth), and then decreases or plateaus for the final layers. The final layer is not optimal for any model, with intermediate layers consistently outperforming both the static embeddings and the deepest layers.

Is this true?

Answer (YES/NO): NO